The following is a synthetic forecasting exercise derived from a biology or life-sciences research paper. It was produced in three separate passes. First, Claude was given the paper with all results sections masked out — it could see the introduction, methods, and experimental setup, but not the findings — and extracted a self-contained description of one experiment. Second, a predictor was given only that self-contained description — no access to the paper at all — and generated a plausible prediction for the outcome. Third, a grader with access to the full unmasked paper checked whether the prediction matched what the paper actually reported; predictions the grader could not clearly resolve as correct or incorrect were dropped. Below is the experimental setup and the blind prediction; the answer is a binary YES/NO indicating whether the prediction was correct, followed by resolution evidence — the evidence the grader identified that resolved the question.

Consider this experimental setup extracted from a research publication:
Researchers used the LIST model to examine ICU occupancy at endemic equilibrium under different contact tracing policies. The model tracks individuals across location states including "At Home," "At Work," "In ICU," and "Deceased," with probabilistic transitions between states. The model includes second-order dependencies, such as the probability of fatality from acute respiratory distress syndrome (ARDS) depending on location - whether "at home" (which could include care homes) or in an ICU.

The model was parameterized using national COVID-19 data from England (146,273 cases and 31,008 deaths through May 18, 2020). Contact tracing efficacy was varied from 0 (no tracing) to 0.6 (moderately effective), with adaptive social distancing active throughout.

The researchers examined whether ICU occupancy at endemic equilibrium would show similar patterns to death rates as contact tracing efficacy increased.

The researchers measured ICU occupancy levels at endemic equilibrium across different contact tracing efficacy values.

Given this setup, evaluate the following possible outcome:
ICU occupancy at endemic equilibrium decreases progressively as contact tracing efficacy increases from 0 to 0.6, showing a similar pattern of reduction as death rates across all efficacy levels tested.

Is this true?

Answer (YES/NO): NO